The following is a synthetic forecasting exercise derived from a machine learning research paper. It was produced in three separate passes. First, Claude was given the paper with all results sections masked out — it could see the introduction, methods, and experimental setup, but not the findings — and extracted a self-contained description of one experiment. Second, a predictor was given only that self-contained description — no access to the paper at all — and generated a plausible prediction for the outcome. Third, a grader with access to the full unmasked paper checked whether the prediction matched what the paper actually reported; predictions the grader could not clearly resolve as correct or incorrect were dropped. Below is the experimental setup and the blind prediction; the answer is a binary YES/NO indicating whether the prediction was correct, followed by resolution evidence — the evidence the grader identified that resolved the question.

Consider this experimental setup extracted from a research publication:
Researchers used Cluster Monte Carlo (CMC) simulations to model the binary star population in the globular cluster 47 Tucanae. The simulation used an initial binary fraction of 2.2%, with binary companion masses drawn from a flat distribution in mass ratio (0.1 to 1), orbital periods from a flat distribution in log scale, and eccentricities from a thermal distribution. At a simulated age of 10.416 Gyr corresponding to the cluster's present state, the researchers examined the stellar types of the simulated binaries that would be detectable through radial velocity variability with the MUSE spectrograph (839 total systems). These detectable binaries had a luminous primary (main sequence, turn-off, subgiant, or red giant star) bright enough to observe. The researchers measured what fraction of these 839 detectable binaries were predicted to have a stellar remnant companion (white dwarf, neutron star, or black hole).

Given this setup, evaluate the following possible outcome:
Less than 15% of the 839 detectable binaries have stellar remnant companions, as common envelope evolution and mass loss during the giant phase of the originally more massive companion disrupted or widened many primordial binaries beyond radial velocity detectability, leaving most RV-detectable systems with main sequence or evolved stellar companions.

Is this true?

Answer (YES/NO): NO